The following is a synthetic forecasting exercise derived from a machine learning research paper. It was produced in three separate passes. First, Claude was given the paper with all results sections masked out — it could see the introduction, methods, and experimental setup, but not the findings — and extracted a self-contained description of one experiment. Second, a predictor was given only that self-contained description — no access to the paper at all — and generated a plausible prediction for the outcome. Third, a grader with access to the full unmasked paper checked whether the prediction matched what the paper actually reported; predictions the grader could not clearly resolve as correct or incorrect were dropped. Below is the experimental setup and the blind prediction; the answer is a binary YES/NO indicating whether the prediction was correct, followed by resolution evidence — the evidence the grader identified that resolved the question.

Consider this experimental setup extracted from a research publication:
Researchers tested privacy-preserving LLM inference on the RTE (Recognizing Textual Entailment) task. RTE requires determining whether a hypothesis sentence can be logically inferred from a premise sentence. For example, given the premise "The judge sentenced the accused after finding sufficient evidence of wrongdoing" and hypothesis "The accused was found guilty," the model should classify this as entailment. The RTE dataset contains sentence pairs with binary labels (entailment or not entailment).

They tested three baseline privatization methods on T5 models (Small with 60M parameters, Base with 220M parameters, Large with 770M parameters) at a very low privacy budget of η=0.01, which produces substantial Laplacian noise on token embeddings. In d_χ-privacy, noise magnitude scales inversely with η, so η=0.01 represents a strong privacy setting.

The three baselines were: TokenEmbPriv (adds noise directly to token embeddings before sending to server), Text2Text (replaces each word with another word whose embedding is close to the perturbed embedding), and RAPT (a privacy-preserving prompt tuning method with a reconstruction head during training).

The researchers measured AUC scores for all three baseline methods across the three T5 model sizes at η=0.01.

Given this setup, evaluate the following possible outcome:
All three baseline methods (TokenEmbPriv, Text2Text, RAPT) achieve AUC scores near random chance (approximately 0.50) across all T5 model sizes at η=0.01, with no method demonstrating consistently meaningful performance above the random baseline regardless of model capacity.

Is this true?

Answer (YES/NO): NO